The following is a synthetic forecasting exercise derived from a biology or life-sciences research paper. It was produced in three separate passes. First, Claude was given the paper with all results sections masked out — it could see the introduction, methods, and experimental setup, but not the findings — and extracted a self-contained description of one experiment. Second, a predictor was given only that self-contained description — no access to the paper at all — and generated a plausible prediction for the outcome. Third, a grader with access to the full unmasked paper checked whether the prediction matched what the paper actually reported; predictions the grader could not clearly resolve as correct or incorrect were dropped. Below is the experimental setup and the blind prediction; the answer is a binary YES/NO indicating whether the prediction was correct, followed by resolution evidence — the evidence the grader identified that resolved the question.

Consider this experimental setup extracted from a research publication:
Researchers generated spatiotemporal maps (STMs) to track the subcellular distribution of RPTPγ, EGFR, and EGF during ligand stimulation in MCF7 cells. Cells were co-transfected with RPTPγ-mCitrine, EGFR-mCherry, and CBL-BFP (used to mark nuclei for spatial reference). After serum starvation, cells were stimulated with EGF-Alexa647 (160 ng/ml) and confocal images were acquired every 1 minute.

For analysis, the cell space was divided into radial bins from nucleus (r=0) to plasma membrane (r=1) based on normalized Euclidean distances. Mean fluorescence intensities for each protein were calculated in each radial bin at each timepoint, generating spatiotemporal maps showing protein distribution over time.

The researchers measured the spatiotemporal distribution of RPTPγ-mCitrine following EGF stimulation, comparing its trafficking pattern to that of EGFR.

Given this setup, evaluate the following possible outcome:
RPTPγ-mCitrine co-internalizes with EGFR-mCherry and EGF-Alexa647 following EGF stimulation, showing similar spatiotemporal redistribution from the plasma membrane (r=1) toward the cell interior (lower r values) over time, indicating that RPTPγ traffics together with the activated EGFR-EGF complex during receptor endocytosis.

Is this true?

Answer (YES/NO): NO